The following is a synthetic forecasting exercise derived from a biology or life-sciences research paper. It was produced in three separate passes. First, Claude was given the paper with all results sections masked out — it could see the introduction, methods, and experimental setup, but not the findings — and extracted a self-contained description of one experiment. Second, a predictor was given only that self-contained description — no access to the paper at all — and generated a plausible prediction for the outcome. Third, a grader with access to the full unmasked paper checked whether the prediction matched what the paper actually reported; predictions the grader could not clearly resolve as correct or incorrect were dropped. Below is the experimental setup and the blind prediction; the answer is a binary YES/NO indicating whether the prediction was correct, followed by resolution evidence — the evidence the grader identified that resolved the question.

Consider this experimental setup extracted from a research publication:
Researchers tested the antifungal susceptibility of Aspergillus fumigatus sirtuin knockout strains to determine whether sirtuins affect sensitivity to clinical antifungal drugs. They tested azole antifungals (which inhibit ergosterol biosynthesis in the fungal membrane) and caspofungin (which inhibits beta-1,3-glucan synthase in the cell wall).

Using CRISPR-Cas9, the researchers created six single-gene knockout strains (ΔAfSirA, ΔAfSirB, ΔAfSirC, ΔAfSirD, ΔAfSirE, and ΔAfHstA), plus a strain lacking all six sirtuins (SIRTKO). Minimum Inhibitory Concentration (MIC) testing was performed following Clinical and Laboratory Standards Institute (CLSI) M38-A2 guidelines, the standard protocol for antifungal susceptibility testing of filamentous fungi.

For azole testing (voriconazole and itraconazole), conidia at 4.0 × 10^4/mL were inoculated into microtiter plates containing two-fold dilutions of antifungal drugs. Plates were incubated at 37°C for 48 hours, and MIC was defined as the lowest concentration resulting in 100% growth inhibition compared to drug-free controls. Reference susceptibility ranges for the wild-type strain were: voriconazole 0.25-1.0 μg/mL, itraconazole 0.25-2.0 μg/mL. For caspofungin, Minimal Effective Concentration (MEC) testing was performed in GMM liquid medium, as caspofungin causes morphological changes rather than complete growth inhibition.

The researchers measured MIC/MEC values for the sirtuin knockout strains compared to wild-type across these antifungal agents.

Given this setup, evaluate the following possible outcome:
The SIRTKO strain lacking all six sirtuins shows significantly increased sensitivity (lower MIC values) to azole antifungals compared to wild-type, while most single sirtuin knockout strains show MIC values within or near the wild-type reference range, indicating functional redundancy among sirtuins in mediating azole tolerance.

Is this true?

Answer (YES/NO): YES